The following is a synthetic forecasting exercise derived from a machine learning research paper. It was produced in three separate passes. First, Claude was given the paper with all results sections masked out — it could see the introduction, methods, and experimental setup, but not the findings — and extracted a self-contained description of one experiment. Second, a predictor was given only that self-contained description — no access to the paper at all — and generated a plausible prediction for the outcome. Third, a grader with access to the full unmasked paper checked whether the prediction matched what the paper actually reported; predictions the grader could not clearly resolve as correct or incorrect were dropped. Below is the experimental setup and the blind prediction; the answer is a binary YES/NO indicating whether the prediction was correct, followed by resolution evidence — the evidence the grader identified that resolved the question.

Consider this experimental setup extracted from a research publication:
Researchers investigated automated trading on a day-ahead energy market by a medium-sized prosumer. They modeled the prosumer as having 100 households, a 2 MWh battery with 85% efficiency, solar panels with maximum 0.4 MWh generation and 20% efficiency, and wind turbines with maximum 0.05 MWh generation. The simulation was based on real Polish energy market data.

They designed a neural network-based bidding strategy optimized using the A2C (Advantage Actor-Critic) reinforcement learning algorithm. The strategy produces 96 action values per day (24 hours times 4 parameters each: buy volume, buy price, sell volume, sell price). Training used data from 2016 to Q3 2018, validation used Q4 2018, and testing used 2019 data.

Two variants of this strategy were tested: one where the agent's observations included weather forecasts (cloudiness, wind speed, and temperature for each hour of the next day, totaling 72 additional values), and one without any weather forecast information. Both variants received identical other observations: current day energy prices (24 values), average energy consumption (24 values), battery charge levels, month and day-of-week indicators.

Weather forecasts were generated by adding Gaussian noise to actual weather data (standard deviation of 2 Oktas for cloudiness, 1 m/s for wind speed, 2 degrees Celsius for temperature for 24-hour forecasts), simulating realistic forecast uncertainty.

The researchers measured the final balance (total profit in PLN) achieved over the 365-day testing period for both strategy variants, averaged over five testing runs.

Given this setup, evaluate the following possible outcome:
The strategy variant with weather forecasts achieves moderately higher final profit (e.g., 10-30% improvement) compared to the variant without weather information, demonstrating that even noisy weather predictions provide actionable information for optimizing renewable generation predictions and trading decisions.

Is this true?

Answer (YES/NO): NO